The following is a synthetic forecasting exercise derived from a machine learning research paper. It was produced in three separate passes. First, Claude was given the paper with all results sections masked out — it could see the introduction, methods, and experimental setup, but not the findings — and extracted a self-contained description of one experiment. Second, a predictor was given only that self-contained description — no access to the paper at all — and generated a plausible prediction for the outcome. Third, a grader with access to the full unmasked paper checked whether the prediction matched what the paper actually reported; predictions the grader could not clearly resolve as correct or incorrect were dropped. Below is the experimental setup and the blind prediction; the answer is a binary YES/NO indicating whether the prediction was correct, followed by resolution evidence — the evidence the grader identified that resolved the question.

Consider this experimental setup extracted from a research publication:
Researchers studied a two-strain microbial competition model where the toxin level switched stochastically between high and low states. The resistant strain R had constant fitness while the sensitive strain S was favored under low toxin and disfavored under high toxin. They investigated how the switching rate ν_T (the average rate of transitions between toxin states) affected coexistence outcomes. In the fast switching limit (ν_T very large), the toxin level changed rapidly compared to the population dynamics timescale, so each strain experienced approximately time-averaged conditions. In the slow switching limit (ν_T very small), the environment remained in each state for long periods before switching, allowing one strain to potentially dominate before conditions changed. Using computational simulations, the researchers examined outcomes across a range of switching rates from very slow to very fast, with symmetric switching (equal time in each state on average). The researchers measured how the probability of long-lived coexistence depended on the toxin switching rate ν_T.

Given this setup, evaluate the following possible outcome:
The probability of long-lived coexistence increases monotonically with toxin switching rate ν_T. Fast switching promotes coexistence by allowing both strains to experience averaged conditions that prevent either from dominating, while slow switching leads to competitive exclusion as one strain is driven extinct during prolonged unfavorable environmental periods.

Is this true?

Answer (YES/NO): YES